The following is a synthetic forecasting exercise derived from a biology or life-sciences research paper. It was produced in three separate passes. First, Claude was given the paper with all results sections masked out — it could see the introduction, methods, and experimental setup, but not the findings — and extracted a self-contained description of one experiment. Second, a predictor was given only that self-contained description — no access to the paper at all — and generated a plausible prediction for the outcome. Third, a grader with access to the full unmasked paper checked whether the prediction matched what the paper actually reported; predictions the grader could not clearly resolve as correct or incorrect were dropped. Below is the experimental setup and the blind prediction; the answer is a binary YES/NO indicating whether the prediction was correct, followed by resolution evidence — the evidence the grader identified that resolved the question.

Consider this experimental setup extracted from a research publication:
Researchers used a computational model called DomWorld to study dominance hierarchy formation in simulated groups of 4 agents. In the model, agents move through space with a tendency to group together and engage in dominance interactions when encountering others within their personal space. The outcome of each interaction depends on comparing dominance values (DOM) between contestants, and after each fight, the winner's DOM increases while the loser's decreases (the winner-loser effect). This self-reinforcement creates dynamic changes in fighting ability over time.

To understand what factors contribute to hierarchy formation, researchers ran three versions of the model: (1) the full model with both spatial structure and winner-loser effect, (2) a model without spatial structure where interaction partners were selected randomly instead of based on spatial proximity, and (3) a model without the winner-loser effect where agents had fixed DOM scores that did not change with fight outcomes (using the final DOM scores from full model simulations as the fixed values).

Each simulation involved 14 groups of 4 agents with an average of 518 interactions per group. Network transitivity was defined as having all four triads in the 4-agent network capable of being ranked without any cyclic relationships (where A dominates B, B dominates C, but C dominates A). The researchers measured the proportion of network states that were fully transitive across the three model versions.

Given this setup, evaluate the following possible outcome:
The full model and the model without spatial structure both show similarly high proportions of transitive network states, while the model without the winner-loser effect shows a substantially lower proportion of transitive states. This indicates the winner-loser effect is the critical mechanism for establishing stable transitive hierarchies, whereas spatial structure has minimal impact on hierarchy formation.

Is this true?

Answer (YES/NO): NO